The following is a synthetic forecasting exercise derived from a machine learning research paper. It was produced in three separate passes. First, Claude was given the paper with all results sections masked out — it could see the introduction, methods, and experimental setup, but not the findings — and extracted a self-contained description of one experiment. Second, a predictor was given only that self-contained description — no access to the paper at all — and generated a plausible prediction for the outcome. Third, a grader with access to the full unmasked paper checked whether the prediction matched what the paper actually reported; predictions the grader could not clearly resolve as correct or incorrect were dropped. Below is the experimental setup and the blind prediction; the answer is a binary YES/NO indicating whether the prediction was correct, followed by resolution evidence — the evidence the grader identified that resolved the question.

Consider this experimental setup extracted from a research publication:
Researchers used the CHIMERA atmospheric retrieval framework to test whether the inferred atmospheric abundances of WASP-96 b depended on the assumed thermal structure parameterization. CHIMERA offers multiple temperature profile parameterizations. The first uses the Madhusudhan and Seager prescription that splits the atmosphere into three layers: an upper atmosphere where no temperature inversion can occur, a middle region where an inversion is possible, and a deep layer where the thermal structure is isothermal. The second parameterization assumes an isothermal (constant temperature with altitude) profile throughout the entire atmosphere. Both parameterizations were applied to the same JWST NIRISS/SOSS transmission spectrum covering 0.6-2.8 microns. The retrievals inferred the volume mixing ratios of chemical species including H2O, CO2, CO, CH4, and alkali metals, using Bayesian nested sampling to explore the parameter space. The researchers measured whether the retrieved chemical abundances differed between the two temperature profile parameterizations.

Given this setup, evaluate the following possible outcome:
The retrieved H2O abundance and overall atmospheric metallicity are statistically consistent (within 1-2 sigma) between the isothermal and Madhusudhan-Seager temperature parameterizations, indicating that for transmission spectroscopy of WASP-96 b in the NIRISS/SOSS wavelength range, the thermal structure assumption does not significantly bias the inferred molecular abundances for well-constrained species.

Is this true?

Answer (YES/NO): YES